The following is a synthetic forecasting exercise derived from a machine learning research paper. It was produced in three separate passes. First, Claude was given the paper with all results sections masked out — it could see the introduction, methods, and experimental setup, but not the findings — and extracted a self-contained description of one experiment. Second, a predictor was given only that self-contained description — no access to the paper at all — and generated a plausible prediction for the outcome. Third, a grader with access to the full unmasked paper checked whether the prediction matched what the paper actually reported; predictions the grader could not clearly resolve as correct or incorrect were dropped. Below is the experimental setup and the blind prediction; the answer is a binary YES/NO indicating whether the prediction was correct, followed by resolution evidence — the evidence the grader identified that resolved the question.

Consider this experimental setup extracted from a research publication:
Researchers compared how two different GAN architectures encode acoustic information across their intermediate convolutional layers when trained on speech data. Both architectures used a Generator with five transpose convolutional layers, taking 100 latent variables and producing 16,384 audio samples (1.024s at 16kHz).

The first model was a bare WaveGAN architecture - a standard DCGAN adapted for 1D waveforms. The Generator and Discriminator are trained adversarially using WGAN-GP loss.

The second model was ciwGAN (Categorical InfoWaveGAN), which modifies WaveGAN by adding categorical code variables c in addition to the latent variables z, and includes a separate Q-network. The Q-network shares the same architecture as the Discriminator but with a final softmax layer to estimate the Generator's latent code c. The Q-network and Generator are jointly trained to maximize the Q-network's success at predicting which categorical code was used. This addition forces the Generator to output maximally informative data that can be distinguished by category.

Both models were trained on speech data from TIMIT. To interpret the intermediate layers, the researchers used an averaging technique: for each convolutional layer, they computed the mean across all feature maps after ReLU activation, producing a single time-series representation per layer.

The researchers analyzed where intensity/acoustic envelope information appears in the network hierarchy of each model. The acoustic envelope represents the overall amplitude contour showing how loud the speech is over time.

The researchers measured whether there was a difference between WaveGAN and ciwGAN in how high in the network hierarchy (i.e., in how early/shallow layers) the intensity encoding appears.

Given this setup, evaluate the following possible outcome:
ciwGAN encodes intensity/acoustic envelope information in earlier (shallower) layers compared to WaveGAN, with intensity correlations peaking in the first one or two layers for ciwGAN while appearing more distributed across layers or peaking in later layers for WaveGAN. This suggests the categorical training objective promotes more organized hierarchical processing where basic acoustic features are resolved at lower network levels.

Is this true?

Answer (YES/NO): NO